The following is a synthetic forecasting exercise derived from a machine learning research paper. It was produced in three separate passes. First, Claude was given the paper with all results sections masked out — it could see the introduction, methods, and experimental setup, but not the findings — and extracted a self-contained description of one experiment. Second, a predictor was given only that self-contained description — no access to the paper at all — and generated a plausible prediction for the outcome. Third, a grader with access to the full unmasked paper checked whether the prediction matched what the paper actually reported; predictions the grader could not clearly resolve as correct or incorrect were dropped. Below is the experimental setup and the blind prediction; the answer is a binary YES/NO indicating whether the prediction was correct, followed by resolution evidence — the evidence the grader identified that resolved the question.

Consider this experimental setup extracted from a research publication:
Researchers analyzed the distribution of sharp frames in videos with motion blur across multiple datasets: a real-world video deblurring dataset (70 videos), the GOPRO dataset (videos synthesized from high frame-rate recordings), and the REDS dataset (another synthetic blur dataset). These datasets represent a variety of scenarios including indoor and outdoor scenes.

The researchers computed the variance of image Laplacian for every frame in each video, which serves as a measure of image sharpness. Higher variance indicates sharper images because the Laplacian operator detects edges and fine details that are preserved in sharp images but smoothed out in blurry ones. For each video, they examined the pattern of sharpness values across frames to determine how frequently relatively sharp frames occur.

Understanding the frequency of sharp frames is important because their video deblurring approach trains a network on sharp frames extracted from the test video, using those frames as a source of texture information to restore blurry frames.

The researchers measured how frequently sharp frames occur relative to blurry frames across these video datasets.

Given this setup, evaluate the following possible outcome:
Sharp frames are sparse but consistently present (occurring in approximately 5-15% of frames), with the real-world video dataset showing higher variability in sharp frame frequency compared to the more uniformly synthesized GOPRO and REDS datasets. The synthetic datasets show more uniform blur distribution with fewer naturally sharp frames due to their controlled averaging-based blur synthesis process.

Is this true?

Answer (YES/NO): NO